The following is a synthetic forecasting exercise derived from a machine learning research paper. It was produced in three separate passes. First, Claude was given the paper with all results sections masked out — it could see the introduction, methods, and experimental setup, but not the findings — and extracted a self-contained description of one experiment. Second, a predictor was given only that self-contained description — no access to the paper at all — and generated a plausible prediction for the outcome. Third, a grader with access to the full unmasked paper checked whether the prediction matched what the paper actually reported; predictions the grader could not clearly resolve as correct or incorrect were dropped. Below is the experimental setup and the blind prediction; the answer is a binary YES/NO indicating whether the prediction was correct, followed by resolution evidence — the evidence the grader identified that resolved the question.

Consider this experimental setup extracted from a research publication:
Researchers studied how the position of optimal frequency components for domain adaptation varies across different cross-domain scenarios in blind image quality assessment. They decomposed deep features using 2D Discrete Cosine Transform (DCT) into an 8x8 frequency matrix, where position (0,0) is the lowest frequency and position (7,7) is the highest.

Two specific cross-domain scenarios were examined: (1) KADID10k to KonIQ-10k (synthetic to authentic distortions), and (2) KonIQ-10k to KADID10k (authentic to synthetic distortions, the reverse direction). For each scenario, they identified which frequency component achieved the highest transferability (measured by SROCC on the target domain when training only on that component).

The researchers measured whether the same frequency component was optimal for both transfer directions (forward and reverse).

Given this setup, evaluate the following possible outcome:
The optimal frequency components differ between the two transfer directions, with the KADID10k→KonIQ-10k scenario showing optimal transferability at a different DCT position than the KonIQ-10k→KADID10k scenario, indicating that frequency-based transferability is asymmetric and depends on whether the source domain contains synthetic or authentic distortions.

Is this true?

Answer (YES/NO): YES